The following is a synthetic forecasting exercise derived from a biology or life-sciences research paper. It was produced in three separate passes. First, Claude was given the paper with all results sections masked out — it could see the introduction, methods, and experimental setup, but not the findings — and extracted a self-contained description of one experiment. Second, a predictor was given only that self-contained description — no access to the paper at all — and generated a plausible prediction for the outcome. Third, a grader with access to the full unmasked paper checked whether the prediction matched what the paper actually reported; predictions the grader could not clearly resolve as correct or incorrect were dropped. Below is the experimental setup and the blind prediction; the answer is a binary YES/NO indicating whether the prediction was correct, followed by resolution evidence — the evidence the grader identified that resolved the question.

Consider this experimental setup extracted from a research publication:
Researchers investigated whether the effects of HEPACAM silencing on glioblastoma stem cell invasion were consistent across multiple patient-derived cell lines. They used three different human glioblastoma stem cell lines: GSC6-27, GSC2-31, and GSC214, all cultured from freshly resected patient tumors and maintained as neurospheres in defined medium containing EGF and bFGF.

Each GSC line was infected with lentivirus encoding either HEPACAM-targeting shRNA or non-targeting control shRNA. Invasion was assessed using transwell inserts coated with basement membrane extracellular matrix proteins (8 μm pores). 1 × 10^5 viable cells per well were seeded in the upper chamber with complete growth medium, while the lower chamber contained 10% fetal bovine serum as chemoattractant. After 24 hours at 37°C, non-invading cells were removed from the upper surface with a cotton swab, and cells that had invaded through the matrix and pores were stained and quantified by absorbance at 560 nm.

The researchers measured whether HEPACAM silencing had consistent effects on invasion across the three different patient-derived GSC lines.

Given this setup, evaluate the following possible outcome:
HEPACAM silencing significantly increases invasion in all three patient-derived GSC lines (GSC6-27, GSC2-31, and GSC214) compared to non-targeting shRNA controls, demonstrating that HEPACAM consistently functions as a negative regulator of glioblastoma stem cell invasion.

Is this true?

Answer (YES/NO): YES